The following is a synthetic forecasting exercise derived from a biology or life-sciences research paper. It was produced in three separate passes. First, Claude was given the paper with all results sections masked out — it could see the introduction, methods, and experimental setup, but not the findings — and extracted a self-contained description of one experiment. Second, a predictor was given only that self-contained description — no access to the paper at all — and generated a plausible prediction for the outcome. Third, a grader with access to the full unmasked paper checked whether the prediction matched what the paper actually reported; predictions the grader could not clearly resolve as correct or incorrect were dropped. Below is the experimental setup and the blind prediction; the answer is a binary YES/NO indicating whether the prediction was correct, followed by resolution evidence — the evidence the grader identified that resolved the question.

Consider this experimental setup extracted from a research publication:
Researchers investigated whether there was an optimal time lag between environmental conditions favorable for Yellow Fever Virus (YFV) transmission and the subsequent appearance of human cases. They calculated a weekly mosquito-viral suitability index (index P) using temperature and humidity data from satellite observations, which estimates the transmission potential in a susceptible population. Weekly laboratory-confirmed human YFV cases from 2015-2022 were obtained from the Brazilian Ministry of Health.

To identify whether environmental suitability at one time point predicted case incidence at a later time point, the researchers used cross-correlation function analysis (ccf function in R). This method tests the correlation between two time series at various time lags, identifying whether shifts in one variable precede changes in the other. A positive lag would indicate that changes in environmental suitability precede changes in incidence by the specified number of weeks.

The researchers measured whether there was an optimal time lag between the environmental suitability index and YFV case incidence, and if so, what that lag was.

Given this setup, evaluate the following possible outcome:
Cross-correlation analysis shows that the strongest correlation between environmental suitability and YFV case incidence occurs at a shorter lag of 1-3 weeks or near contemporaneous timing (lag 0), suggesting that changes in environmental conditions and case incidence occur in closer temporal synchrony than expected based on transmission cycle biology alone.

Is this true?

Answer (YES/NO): NO